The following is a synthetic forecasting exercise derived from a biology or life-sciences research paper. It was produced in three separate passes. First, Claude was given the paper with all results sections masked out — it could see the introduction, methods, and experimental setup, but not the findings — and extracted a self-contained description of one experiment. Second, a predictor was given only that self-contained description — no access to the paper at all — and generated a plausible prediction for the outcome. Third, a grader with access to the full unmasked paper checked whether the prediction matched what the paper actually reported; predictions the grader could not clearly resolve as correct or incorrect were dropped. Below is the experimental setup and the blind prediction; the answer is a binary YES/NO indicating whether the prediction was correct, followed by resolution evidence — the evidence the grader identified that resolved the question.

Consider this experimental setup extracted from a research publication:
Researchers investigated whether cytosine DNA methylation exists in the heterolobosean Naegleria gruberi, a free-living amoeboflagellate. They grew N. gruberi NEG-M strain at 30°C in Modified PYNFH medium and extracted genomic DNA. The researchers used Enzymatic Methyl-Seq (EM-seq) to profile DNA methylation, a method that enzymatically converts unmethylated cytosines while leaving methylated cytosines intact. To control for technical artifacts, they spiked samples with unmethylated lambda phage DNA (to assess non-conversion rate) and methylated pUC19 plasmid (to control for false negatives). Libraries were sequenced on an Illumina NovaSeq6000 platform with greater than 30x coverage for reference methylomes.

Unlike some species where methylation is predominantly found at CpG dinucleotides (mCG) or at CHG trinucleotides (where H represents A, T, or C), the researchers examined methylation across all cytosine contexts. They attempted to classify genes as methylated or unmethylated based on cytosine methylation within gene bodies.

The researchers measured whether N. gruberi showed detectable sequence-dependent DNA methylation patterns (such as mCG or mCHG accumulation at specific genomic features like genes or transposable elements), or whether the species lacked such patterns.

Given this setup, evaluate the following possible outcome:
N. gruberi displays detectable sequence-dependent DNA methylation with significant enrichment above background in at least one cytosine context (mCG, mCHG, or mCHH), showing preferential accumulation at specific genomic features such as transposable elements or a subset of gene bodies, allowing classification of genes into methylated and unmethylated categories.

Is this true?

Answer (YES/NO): NO